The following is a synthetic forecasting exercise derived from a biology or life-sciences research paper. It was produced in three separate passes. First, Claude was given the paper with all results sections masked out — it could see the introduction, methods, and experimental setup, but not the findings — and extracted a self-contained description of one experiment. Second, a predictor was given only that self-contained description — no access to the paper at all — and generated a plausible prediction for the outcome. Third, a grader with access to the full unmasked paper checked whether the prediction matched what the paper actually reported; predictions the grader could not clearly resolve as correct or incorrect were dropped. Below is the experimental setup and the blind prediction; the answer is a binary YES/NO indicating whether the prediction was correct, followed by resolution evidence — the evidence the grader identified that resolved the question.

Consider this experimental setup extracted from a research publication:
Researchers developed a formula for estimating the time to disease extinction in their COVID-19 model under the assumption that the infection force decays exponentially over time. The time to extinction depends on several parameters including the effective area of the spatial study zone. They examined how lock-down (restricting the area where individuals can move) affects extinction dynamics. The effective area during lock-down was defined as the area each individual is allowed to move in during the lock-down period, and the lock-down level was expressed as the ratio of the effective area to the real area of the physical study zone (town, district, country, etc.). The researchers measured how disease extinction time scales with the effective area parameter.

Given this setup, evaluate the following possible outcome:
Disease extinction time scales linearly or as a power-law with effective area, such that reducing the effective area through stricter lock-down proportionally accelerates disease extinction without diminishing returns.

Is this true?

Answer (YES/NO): YES